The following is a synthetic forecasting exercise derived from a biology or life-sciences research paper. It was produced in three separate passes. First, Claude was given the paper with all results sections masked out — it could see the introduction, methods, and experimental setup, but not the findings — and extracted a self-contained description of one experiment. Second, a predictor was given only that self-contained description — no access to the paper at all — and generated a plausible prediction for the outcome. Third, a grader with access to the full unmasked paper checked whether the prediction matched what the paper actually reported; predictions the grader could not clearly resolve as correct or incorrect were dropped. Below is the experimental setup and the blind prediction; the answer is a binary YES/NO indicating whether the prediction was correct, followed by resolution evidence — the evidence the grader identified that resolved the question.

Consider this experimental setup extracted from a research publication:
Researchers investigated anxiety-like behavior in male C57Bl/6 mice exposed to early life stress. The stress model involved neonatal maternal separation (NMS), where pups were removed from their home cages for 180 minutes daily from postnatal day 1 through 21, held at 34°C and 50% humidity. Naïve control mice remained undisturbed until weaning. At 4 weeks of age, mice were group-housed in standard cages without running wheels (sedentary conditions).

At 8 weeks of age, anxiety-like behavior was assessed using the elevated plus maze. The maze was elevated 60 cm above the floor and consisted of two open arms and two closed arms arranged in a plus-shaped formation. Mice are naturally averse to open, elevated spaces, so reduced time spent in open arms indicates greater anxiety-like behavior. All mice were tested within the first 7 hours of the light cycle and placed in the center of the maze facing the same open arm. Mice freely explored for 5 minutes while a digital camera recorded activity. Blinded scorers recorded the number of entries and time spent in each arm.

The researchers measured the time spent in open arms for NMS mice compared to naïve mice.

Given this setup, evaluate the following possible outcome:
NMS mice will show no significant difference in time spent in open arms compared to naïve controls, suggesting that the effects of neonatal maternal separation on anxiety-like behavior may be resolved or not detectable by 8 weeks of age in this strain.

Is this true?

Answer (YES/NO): YES